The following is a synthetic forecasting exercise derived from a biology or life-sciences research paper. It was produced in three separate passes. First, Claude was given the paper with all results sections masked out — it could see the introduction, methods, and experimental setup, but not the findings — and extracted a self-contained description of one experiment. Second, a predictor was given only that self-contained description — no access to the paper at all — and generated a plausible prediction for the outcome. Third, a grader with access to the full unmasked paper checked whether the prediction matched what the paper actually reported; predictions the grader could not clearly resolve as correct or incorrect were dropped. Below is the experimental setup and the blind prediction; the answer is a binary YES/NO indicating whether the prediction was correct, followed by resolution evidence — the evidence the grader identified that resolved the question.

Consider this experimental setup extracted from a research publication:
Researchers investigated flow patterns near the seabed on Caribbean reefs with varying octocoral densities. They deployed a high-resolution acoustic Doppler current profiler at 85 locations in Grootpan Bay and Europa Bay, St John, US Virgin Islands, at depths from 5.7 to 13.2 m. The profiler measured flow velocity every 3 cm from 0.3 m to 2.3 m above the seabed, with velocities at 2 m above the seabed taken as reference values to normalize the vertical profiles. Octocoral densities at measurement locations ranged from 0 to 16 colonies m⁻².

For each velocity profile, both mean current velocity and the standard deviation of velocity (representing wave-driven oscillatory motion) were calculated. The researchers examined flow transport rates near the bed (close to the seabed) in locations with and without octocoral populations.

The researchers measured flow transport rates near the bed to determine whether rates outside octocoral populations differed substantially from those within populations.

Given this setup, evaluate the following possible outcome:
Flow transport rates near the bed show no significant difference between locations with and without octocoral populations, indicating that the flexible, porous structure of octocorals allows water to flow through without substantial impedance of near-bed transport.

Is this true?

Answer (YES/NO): NO